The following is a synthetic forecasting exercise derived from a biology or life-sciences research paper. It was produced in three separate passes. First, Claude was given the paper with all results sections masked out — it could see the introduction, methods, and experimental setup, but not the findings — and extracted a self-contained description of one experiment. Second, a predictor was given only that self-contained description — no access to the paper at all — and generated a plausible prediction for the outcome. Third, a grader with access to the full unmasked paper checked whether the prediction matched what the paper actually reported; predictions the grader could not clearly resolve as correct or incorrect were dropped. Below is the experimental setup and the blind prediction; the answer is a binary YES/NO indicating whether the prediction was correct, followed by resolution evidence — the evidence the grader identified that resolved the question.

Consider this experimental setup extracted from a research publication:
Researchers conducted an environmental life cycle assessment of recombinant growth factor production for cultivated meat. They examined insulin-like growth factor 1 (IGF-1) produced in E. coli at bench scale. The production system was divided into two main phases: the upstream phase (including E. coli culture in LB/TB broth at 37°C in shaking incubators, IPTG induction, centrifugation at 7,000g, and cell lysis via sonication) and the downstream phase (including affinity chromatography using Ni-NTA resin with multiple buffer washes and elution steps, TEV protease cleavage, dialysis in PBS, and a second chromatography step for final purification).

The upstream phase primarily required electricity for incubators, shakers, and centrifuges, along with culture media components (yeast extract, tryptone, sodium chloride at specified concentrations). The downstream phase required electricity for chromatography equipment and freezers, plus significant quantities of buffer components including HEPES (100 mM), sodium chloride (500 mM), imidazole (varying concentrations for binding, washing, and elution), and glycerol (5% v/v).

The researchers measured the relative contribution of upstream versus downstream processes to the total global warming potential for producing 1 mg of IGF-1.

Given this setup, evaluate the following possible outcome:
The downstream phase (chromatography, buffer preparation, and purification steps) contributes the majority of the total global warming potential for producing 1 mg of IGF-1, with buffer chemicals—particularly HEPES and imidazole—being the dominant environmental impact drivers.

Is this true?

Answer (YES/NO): NO